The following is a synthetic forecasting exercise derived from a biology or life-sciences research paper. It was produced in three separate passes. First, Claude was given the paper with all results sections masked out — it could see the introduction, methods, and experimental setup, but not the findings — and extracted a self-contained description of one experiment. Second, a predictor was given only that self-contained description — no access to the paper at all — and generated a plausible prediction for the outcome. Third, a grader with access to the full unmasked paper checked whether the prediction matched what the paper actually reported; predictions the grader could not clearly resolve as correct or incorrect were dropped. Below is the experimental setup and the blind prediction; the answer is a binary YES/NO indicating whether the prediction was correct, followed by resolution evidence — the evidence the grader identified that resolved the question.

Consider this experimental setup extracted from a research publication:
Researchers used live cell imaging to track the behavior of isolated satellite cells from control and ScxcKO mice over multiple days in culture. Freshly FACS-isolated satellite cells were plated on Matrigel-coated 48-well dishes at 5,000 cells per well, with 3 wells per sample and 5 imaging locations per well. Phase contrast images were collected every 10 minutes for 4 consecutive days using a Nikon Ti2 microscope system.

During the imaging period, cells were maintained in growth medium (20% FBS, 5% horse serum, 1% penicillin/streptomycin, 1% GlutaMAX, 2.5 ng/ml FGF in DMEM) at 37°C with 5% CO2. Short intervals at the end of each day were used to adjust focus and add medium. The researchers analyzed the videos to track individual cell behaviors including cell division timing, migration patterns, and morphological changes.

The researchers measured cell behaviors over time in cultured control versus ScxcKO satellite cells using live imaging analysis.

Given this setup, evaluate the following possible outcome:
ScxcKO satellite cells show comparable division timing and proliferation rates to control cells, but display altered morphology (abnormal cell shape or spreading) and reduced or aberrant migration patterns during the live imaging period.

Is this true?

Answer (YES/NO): NO